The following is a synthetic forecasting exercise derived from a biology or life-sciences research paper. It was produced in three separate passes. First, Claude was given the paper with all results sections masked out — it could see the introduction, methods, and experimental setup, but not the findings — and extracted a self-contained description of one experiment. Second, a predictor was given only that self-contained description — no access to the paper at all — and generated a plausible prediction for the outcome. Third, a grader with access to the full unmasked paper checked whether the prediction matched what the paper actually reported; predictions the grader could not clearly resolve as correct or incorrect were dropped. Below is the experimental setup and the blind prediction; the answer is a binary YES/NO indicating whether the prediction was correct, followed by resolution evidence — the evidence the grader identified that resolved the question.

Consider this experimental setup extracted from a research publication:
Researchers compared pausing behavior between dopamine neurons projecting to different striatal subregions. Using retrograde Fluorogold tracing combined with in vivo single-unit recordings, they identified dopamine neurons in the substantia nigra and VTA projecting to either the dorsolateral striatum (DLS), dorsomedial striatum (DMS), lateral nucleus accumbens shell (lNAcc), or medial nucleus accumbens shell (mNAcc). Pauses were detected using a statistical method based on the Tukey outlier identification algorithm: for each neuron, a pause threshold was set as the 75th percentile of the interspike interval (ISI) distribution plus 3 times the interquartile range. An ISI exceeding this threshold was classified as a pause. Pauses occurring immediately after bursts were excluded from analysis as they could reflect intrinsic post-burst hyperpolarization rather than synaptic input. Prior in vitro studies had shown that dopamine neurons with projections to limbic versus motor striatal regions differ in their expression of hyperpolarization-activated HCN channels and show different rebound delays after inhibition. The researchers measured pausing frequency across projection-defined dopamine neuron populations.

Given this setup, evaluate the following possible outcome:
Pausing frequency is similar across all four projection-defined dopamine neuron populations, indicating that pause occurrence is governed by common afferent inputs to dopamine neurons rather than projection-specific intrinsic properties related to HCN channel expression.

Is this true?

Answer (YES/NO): NO